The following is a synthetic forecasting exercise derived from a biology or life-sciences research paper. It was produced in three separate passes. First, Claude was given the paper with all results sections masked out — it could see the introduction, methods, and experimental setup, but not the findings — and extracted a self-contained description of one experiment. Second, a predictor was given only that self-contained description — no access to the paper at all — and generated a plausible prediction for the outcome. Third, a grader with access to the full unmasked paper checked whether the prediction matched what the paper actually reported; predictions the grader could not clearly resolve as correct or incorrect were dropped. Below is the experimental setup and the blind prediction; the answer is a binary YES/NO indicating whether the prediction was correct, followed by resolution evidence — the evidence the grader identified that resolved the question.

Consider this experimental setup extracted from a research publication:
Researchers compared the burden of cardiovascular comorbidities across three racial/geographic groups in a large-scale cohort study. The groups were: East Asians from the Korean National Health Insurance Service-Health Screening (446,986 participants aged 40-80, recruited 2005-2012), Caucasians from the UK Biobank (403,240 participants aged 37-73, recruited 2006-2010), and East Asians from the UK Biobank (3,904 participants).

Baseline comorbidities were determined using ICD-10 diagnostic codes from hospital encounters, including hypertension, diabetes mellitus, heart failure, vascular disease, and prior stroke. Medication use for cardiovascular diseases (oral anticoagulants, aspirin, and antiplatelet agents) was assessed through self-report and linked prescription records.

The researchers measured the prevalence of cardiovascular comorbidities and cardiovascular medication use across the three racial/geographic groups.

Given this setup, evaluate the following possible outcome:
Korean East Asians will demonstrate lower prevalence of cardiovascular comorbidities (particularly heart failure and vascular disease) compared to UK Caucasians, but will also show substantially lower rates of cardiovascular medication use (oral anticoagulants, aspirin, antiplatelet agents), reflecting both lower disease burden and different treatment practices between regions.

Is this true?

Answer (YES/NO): NO